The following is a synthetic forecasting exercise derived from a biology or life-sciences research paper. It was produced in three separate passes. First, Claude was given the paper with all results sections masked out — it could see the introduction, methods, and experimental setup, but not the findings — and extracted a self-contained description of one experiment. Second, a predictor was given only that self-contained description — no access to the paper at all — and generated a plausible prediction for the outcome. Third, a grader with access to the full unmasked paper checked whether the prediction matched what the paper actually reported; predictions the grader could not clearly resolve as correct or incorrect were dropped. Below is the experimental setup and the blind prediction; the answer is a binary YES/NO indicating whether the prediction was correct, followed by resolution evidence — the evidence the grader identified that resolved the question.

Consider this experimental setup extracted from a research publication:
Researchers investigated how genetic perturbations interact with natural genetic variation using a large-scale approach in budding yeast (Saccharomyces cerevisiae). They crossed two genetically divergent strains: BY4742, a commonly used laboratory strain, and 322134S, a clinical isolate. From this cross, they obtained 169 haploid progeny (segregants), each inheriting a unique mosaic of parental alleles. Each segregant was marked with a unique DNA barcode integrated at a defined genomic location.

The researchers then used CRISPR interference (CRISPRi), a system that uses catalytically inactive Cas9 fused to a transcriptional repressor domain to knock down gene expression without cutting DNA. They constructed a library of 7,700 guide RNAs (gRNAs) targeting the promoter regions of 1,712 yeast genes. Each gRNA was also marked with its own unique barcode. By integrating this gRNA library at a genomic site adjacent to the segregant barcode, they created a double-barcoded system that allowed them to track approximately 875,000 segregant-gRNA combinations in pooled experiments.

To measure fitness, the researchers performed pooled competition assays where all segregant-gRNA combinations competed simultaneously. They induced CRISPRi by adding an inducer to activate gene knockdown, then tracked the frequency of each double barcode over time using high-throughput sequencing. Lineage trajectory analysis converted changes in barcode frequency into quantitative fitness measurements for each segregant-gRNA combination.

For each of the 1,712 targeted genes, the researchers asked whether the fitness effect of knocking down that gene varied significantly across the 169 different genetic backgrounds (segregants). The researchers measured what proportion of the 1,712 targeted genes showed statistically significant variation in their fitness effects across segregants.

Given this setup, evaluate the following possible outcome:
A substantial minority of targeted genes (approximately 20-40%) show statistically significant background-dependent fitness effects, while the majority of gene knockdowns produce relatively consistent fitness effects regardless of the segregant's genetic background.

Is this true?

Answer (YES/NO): NO